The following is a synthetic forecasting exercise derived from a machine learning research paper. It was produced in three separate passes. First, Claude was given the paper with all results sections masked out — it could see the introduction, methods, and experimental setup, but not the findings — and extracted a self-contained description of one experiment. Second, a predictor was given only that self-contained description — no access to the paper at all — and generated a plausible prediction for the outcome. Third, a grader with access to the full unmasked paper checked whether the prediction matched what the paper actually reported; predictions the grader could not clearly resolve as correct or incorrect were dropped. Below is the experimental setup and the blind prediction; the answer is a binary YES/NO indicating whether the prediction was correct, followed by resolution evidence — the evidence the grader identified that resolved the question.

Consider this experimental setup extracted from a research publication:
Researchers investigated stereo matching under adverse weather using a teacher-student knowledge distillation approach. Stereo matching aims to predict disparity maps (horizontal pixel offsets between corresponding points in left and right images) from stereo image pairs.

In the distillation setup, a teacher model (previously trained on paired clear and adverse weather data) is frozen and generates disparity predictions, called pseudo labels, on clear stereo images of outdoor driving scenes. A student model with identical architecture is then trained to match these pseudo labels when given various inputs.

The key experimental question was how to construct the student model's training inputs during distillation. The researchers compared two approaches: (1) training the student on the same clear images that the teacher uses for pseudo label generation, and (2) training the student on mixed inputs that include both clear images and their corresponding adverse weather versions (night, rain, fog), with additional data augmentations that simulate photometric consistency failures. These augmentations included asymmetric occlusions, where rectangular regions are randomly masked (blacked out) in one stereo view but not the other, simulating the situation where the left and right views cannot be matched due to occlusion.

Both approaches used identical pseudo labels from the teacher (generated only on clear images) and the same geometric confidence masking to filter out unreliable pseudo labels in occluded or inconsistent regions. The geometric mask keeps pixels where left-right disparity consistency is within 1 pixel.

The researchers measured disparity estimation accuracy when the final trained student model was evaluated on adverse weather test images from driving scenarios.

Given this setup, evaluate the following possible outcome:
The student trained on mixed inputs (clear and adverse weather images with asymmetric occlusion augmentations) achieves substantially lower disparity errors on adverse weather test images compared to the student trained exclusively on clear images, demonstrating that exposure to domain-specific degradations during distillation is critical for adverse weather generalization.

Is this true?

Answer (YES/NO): YES